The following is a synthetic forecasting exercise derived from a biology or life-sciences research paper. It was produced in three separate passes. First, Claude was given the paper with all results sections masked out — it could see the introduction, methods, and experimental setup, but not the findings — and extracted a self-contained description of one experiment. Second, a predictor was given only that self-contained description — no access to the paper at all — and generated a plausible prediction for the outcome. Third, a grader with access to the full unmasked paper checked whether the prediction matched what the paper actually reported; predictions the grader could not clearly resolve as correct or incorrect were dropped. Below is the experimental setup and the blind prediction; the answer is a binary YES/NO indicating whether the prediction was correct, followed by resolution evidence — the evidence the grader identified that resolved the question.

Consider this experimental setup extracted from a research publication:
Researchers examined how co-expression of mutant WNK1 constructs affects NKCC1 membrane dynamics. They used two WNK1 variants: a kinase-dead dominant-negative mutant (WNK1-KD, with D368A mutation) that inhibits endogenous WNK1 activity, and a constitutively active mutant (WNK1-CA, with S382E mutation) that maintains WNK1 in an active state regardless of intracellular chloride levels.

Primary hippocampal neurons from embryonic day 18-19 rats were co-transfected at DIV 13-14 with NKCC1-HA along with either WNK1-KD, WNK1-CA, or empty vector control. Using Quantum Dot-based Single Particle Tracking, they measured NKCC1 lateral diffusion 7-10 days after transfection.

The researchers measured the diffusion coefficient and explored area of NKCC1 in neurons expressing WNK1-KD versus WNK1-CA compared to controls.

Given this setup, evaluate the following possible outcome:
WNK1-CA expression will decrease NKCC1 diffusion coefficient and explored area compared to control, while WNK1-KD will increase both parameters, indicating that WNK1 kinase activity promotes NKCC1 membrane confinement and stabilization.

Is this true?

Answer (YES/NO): NO